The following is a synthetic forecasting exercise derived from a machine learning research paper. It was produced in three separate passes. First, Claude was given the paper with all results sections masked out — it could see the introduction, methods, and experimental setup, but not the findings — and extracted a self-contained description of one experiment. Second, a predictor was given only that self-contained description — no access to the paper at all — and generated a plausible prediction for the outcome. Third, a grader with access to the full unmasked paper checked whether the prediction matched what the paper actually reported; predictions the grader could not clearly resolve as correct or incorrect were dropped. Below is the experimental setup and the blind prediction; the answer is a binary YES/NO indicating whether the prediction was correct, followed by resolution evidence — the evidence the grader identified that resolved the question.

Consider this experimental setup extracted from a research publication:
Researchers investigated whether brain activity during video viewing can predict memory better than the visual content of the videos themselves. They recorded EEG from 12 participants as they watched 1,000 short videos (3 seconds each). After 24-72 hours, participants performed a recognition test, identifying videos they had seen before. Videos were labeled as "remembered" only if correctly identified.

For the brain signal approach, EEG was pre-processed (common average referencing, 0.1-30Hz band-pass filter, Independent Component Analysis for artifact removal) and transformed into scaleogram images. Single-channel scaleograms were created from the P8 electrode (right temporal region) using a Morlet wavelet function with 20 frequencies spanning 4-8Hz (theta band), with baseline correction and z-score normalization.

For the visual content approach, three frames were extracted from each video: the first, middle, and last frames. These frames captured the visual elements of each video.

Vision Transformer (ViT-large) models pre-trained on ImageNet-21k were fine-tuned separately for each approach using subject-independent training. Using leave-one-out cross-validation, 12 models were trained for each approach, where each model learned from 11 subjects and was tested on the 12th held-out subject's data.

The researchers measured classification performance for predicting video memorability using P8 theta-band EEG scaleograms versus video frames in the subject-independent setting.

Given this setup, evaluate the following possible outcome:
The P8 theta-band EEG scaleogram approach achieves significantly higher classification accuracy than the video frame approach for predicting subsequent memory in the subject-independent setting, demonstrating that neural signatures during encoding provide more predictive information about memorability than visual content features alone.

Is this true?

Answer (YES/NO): NO